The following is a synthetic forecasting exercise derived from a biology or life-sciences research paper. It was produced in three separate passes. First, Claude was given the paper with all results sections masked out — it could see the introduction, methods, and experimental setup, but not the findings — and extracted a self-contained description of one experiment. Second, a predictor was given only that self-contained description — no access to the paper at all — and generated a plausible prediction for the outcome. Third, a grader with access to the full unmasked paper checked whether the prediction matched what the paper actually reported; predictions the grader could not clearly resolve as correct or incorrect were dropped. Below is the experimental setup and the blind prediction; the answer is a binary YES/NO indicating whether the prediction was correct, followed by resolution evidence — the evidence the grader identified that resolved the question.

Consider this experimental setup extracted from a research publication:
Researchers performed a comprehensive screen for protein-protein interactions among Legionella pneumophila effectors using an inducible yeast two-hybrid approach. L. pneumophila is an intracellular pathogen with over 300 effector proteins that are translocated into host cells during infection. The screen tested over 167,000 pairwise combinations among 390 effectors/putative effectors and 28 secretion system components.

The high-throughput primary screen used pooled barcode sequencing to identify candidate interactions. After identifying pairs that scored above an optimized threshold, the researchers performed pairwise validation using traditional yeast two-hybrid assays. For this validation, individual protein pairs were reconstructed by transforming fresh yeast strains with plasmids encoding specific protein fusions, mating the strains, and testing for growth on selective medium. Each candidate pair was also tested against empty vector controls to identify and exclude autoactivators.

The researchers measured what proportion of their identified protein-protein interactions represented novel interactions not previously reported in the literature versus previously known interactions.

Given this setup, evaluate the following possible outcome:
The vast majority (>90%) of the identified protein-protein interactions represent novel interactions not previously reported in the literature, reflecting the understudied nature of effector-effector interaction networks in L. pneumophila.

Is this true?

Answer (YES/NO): NO